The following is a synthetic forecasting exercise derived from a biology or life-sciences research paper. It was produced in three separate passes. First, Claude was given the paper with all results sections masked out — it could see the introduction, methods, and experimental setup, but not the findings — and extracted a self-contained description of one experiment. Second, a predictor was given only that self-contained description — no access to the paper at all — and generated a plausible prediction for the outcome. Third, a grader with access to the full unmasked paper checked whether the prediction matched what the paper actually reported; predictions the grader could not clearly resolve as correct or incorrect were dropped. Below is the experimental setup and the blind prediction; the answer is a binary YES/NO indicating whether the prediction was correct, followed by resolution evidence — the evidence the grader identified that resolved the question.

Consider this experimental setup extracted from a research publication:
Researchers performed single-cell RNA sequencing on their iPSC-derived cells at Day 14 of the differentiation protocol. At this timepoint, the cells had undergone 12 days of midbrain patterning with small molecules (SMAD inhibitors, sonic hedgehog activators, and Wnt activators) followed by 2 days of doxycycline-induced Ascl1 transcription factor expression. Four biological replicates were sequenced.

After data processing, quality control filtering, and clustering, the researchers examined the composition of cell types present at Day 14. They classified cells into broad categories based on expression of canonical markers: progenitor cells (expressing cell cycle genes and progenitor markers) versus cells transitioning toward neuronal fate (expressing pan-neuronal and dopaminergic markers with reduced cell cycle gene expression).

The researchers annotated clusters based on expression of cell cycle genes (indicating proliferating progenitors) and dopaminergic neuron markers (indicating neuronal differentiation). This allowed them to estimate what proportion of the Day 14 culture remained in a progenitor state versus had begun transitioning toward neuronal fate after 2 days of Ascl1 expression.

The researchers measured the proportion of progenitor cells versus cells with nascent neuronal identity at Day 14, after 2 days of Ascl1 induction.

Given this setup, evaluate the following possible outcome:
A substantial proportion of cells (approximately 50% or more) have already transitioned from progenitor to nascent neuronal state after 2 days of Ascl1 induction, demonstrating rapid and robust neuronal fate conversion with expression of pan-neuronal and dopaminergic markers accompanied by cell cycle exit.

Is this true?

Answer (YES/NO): YES